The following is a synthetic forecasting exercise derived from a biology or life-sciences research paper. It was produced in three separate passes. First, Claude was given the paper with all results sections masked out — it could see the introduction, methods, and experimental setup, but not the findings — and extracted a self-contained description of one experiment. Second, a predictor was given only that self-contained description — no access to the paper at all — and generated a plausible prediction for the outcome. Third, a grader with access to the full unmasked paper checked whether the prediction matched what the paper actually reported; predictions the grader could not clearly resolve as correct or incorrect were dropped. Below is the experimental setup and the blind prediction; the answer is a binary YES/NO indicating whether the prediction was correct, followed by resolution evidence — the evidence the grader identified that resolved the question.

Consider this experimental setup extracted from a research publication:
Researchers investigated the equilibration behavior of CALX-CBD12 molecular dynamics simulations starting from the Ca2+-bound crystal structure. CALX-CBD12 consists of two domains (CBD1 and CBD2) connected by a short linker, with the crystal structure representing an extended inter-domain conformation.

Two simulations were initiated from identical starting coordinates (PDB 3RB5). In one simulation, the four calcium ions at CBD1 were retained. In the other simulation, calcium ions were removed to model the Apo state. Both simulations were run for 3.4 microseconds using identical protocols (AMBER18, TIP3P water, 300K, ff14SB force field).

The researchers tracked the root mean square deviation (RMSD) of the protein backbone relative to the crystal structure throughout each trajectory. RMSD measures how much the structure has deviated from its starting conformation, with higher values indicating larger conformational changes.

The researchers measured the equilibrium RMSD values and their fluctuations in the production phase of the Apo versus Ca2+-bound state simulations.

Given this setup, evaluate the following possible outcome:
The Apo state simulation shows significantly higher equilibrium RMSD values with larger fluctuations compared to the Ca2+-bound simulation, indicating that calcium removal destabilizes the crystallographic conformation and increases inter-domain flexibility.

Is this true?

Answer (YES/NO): YES